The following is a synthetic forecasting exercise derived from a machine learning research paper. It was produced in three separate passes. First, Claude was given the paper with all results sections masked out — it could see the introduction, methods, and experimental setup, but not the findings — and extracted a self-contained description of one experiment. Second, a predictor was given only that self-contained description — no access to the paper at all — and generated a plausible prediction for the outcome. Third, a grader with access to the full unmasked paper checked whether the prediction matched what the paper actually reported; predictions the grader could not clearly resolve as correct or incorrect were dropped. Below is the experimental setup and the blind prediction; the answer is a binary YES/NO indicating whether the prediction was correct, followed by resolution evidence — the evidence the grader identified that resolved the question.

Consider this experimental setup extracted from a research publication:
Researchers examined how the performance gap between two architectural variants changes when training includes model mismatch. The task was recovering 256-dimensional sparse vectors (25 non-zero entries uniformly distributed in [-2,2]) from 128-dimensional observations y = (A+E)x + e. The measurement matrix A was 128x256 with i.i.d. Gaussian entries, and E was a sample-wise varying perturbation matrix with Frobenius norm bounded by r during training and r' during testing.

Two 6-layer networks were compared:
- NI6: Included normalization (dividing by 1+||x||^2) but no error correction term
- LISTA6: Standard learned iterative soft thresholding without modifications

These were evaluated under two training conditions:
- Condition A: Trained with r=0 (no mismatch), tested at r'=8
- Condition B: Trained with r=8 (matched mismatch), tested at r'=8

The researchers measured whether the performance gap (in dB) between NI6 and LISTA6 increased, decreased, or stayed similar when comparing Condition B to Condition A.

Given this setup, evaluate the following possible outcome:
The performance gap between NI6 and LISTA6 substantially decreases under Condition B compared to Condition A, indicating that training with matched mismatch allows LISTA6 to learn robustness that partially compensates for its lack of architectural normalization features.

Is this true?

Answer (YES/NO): NO